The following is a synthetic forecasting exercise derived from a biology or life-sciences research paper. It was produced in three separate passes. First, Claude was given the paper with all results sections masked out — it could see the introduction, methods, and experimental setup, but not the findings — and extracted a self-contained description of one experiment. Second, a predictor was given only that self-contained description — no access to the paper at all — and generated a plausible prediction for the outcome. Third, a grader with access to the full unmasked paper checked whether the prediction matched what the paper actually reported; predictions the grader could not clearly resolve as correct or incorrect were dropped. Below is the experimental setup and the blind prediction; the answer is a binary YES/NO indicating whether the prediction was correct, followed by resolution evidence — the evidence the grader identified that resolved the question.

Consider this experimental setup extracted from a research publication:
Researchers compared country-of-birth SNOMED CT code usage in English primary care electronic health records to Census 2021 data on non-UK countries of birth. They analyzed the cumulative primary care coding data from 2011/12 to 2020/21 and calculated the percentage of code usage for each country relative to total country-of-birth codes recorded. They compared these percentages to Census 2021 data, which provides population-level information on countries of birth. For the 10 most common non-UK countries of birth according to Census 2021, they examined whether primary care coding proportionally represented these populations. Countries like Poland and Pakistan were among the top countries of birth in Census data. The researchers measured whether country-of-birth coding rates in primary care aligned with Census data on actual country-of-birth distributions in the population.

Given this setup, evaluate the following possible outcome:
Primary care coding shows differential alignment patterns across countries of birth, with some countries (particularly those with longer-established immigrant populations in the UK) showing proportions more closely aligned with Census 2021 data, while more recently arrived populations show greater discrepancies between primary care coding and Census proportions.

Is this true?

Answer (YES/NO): NO